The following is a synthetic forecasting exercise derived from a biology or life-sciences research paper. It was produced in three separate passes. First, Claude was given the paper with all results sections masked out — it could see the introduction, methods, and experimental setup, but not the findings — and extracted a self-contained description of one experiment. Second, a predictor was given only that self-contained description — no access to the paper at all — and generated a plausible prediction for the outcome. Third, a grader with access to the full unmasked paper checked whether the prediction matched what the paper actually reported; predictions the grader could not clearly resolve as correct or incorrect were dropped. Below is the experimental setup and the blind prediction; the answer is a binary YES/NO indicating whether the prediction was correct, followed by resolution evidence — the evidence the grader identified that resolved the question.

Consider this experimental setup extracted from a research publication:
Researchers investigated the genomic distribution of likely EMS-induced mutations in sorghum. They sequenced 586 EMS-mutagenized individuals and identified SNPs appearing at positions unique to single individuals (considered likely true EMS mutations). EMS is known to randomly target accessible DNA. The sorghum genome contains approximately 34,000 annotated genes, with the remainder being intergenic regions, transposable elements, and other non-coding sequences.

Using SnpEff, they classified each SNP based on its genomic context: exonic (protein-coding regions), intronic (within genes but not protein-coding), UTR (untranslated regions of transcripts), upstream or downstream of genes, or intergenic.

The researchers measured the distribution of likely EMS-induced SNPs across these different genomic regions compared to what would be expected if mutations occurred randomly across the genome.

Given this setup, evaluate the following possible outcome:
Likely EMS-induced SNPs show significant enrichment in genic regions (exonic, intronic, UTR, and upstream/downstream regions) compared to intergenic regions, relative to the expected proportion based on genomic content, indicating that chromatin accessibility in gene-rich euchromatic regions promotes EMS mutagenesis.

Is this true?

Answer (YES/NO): NO